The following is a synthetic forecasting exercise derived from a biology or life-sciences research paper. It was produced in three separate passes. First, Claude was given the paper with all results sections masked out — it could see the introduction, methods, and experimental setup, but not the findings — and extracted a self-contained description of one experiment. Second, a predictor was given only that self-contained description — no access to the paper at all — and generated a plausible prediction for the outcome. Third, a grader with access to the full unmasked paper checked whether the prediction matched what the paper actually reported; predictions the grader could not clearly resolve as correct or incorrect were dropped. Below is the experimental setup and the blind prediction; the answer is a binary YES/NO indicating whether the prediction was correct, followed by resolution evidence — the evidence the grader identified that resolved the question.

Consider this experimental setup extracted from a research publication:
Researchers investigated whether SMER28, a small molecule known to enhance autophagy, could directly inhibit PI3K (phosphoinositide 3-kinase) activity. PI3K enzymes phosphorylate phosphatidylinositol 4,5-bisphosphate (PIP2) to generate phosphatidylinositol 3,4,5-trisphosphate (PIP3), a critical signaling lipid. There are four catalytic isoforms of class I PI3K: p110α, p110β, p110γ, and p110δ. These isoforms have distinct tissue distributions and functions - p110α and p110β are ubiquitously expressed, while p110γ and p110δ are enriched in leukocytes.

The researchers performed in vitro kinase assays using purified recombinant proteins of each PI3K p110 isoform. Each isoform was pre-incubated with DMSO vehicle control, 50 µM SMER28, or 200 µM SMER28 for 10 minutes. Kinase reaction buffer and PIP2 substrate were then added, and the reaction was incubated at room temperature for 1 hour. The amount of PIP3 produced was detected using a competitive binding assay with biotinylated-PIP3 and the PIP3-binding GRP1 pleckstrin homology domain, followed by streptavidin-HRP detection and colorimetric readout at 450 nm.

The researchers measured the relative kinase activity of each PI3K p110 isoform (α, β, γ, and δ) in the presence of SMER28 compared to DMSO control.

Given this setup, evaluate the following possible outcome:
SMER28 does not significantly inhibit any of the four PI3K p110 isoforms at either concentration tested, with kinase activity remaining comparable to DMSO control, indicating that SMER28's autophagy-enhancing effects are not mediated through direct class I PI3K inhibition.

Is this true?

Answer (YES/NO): NO